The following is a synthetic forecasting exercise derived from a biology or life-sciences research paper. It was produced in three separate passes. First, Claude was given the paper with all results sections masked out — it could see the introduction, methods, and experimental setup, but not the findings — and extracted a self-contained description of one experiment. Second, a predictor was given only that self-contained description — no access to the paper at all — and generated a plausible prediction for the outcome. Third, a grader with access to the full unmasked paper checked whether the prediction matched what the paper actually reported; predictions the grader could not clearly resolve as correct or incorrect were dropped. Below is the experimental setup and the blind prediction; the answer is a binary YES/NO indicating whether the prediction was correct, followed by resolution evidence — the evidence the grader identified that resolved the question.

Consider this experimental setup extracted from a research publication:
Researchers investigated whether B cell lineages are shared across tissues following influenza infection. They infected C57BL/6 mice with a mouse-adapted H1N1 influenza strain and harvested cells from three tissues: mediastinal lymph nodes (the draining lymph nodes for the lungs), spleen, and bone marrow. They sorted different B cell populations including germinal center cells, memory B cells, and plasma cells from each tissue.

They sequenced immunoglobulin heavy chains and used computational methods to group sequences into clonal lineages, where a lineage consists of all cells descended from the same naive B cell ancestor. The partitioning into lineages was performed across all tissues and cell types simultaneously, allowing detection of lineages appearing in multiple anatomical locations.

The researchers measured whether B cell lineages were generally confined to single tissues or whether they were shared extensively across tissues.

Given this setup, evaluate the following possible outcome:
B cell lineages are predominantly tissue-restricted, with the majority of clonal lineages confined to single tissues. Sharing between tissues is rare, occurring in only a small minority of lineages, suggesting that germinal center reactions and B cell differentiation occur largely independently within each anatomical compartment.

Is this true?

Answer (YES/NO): YES